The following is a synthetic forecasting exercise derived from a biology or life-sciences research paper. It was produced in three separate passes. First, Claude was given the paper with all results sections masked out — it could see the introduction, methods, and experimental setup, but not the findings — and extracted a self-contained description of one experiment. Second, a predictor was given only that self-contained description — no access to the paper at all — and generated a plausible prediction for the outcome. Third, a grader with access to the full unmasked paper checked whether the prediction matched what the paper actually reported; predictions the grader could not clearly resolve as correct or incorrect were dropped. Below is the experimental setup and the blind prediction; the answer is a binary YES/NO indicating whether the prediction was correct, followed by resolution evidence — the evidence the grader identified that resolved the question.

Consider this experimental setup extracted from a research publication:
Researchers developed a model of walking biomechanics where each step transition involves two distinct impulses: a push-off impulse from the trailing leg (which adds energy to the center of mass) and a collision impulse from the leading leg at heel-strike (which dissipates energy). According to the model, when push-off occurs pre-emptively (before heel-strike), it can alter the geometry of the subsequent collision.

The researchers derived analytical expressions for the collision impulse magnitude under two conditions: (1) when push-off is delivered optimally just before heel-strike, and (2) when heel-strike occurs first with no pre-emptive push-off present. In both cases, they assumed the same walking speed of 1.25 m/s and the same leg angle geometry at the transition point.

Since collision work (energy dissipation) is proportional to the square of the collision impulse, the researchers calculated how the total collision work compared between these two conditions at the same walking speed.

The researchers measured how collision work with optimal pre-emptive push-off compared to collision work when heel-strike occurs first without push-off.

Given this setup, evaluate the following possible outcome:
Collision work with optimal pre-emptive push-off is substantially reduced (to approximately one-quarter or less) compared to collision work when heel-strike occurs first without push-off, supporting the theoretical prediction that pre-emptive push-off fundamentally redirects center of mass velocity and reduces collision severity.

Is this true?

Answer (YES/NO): NO